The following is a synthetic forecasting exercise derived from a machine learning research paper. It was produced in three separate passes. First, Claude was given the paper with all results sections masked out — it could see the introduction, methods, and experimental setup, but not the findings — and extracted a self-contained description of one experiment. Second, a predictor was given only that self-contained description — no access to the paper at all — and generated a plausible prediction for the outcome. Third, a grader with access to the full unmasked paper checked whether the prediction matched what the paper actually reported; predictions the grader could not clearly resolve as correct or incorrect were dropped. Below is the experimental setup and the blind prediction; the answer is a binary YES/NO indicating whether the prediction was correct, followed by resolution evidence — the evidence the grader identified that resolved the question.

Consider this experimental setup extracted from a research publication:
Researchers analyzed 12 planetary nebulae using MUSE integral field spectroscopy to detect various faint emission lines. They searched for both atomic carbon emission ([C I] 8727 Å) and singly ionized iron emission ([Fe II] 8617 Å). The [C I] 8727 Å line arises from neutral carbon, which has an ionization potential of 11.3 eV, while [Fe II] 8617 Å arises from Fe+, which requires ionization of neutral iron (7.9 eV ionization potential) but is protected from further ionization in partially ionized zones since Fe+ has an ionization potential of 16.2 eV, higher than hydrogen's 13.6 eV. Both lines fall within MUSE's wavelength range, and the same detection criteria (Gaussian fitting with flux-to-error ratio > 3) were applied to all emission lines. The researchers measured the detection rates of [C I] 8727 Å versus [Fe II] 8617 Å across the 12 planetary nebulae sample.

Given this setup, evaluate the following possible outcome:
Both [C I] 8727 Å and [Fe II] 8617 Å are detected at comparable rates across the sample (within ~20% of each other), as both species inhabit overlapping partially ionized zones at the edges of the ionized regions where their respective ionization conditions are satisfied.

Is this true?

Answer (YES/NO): NO